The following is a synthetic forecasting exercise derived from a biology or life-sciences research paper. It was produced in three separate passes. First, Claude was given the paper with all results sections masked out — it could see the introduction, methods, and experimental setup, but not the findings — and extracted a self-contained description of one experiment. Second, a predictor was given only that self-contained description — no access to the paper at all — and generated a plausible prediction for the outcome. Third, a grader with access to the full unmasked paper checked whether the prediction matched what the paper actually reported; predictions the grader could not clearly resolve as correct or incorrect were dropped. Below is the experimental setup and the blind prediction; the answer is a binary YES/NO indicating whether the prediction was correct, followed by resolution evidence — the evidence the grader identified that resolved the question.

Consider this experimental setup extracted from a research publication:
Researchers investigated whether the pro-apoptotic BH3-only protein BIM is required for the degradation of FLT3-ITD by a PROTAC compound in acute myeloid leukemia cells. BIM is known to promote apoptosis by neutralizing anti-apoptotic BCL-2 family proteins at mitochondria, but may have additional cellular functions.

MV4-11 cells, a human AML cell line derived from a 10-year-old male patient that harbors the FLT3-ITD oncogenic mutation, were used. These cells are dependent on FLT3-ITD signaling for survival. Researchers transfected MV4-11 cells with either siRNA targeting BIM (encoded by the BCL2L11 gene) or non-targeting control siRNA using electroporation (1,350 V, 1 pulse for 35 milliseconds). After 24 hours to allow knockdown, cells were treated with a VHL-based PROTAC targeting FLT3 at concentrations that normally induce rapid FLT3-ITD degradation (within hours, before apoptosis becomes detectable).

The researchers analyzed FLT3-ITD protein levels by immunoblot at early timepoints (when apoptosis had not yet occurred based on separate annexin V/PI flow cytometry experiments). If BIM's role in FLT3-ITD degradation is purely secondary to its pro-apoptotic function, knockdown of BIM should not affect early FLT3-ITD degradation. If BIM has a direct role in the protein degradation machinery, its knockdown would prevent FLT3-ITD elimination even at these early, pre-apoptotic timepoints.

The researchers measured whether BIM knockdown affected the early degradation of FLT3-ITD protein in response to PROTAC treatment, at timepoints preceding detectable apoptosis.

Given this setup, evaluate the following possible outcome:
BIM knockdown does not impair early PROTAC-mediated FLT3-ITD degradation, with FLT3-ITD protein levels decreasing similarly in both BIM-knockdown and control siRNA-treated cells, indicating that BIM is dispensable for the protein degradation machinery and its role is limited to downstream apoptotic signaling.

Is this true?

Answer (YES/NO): NO